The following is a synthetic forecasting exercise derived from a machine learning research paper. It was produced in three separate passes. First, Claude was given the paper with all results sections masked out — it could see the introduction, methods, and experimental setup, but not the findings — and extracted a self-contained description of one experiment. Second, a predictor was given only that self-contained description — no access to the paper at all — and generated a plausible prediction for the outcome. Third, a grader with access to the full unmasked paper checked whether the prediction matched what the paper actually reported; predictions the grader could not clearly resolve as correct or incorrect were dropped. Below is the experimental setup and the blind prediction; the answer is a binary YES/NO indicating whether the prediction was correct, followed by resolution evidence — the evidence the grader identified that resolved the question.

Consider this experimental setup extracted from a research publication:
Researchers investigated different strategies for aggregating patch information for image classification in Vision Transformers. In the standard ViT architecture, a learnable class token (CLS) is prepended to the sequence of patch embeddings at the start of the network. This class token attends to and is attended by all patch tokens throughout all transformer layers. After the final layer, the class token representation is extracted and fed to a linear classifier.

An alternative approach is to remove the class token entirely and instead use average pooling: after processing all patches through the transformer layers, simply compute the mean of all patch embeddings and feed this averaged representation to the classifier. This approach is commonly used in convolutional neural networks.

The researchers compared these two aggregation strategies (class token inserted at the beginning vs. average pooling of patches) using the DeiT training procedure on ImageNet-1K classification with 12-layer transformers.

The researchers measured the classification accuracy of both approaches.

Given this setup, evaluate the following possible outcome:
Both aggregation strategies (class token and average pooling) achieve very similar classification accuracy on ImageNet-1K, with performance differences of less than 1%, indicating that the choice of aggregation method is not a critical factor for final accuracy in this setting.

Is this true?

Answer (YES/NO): YES